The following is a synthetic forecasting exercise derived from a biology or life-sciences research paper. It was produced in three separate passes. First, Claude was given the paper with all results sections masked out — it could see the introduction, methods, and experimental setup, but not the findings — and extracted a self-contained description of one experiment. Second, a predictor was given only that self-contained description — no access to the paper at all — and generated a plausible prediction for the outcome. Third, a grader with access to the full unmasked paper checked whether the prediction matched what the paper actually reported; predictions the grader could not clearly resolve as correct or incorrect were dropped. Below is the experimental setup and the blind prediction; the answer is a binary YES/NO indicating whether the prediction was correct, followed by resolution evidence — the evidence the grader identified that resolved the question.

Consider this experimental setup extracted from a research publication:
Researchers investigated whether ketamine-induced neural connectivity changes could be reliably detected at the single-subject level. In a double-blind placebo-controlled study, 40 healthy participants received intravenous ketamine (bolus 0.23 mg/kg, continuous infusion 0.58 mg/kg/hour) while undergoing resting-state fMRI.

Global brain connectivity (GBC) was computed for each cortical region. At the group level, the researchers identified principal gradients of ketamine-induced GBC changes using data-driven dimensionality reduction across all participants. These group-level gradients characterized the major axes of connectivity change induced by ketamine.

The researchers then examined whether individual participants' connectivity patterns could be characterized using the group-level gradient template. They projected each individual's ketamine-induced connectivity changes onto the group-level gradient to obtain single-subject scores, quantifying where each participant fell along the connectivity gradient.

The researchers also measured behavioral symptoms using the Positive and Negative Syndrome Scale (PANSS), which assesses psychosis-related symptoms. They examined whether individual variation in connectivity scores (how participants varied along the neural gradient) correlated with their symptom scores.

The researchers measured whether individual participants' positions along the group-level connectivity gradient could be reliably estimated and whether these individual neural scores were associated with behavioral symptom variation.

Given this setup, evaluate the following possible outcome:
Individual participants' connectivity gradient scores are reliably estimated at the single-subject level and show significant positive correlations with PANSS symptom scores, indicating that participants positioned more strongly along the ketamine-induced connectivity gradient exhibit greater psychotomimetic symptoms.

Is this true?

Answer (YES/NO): NO